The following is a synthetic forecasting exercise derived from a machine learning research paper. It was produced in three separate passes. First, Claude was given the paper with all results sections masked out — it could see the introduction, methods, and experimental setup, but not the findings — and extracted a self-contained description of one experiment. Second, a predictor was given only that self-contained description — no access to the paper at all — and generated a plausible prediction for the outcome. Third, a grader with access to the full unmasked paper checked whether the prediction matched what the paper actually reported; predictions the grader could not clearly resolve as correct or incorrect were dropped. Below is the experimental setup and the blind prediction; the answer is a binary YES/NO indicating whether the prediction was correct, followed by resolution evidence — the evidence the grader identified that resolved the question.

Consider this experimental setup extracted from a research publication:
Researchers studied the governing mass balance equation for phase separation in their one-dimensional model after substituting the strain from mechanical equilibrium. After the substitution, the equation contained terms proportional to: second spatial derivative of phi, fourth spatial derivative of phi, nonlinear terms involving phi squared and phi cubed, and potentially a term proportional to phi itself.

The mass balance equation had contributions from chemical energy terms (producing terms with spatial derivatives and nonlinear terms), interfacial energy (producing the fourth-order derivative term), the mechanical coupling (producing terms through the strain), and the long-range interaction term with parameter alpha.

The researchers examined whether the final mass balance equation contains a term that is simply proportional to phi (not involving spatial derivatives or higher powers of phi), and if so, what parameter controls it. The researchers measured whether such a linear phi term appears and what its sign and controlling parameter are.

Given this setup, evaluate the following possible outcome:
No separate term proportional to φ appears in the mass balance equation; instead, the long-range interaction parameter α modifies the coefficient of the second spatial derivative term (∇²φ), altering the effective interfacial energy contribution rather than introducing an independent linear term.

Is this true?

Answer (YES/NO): NO